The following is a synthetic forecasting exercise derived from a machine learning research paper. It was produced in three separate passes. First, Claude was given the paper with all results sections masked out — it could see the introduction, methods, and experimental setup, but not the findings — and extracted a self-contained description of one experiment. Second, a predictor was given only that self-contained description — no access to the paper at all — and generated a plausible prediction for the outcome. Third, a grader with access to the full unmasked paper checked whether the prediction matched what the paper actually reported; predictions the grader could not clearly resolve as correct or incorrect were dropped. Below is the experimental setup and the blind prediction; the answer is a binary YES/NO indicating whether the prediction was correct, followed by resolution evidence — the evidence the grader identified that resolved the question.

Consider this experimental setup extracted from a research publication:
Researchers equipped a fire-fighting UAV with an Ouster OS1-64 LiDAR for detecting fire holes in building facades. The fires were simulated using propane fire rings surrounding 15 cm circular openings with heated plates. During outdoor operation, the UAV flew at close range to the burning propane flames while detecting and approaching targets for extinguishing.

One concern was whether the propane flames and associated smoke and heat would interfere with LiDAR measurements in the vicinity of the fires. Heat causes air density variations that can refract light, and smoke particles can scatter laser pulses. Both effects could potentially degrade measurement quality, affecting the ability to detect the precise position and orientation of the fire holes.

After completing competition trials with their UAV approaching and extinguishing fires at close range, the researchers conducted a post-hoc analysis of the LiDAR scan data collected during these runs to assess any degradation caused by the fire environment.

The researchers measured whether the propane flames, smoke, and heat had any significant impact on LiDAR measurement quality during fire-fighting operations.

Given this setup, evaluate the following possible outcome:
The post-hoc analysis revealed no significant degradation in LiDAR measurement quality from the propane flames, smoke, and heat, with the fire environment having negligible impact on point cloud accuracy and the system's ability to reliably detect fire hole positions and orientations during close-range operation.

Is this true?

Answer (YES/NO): YES